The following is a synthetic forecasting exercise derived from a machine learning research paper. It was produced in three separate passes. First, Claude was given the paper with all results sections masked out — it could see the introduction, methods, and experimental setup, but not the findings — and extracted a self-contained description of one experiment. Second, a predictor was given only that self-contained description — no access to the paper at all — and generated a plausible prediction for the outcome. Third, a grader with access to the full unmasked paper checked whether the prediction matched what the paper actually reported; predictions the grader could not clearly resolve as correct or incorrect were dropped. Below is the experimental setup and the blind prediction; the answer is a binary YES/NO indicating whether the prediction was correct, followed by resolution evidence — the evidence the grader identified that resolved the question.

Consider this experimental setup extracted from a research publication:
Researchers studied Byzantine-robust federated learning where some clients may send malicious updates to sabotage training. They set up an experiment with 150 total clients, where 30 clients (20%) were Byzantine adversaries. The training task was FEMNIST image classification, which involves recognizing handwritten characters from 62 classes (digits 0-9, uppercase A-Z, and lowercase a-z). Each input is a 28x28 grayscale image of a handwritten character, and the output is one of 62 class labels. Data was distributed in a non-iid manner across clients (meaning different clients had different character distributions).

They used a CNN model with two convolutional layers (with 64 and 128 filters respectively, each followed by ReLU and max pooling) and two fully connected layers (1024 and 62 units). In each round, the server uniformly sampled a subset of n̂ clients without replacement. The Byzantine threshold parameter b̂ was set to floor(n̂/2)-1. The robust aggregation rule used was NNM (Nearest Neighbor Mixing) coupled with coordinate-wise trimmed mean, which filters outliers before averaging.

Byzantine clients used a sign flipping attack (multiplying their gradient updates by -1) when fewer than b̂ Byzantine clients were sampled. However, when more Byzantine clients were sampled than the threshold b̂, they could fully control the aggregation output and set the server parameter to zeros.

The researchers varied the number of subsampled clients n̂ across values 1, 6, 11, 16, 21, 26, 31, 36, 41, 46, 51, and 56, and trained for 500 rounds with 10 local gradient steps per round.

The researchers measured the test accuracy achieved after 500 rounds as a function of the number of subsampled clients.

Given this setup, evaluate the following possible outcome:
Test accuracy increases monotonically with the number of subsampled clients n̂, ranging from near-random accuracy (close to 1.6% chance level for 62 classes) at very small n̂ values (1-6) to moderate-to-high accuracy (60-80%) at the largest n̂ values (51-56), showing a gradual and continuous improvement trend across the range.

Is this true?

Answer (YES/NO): NO